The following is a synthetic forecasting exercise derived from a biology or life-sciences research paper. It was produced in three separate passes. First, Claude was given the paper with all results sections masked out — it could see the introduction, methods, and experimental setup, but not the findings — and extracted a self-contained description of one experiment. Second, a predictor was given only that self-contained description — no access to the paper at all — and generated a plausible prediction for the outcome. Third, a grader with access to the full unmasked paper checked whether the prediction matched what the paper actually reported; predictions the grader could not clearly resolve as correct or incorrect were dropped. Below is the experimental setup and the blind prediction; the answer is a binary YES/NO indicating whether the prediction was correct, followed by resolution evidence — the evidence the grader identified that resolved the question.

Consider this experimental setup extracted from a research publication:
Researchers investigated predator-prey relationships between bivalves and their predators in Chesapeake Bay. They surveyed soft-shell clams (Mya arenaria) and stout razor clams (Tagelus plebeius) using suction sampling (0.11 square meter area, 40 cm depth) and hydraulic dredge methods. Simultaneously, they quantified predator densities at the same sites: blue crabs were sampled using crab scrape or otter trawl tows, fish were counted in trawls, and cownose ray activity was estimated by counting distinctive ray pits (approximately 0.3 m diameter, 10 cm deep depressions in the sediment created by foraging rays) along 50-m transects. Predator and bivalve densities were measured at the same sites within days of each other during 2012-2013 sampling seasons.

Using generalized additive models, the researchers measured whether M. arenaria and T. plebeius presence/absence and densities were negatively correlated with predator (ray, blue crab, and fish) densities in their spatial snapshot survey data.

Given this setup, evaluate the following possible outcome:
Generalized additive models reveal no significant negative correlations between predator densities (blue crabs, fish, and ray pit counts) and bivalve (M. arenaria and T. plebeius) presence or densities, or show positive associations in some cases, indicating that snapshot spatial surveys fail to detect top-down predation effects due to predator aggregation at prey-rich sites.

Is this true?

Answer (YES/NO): YES